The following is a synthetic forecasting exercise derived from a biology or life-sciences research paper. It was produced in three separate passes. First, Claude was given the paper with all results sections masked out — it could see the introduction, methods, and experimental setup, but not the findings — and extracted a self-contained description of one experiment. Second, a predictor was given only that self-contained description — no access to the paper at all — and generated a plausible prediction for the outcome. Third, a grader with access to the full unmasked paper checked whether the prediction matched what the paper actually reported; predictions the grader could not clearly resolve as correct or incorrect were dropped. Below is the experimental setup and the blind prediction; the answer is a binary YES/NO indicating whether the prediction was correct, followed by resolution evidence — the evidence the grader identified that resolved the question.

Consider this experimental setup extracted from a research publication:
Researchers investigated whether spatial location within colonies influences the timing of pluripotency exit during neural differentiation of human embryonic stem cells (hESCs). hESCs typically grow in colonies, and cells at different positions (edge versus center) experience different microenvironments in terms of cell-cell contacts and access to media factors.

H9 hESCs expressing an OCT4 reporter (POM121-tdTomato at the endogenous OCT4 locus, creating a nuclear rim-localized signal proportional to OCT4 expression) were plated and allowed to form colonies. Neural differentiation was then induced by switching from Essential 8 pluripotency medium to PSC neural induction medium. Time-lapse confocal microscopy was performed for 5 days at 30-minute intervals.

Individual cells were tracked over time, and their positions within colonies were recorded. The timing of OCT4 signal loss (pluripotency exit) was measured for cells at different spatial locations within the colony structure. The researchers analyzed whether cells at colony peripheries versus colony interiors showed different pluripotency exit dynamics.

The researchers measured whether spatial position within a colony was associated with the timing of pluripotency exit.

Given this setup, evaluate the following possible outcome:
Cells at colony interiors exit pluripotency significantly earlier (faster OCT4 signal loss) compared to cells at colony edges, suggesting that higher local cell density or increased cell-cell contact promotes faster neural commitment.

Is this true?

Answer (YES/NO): NO